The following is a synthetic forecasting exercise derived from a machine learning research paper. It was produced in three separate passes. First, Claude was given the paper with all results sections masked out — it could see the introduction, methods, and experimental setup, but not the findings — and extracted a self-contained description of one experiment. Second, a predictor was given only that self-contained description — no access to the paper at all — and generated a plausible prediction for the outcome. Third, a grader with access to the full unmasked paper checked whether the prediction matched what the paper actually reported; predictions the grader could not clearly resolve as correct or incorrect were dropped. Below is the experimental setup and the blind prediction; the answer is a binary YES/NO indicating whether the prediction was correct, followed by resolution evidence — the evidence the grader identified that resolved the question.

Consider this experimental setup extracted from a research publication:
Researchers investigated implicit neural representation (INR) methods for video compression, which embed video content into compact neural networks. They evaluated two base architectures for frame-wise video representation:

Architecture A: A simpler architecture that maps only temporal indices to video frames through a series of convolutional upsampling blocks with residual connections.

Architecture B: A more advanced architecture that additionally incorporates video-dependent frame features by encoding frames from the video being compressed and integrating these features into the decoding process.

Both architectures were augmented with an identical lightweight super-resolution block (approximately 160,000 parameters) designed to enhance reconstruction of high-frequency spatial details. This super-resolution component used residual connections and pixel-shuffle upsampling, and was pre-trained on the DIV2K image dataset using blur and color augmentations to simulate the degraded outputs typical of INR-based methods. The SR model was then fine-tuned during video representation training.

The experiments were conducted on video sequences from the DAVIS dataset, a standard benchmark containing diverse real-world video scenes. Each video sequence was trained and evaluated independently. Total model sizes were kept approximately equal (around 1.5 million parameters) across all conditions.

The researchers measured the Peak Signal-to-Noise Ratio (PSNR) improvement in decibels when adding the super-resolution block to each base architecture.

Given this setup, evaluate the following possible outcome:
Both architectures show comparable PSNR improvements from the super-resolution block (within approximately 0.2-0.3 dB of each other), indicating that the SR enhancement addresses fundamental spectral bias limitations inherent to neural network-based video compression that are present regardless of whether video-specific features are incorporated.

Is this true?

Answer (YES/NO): NO